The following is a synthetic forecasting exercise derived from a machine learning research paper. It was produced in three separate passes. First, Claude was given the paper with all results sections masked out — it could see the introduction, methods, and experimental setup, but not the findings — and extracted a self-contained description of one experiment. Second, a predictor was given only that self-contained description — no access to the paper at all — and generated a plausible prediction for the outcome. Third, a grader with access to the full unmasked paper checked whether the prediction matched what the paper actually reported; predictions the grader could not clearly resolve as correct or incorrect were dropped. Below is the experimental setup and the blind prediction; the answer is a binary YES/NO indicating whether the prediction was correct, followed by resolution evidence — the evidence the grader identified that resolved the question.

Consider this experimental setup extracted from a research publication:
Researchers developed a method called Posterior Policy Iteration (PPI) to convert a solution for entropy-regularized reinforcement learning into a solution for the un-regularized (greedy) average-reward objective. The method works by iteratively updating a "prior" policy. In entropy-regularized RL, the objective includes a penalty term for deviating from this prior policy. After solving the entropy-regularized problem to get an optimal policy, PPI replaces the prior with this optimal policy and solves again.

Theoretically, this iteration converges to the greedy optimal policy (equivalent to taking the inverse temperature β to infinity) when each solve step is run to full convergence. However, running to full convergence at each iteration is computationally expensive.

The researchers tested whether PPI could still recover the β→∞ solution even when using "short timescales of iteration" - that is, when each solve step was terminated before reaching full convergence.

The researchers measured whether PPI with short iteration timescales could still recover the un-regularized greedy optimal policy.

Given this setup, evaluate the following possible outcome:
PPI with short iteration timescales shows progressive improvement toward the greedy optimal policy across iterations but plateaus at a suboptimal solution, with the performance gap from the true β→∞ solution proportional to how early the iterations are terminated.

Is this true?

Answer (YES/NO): NO